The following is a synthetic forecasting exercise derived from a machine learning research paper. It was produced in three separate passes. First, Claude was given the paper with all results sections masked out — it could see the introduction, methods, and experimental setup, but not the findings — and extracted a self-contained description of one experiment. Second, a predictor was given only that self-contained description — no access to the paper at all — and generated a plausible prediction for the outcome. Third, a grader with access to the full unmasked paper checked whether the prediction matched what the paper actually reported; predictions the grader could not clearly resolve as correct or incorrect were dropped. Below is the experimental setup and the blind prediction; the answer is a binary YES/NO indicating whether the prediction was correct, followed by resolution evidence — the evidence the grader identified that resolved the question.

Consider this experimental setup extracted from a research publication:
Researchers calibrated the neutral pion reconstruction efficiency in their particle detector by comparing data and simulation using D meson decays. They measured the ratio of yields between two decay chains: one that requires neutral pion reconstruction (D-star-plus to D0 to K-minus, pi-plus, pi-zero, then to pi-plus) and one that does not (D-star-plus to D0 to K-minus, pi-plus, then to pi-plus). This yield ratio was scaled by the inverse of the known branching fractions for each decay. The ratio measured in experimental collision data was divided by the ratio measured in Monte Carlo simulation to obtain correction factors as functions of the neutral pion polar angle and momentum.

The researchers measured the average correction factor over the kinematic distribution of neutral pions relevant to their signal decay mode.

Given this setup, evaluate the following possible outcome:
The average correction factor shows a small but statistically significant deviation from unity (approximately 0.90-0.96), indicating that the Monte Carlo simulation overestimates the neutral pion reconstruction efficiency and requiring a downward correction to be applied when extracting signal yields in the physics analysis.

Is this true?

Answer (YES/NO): NO